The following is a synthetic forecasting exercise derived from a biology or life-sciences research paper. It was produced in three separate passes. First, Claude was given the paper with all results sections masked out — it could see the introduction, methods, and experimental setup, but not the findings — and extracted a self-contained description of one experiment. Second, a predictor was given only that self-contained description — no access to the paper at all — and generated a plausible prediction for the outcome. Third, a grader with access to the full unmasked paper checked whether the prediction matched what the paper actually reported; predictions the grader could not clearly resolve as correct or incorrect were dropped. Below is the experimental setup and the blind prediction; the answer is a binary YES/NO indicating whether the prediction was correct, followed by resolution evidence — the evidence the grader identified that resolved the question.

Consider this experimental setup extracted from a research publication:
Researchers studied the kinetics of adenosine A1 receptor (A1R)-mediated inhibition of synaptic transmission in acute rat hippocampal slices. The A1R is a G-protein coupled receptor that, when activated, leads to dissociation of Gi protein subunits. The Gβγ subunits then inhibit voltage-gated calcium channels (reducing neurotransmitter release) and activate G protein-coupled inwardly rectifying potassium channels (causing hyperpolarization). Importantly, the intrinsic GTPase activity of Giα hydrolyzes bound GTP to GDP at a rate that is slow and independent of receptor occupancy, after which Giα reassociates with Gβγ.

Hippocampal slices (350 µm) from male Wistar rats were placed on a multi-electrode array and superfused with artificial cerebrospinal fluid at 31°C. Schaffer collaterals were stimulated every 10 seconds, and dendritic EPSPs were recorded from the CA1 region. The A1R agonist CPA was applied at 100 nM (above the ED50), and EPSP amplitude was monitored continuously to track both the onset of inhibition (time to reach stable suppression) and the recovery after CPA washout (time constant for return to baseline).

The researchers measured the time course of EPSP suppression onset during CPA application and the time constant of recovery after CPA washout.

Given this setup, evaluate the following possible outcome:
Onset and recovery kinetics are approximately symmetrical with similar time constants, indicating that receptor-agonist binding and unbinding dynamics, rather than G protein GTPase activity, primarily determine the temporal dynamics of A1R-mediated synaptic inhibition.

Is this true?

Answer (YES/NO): NO